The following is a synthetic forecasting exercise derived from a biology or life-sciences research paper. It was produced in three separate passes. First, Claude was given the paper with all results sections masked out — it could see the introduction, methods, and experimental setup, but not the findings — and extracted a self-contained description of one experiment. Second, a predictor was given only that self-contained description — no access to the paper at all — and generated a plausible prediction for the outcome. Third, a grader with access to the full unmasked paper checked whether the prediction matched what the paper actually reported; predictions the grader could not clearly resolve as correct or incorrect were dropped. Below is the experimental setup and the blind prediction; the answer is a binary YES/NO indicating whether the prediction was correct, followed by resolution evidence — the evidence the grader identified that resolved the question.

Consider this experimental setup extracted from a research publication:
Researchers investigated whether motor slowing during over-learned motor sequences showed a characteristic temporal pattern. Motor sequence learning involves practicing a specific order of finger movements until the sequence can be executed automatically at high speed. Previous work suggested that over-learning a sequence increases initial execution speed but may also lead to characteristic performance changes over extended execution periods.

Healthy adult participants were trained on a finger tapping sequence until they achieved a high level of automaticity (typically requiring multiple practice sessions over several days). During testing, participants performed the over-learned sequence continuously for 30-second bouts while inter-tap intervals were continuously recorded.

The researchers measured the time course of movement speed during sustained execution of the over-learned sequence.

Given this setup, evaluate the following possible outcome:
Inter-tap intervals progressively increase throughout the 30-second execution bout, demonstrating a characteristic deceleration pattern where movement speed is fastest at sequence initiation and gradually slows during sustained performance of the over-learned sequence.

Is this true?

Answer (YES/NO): YES